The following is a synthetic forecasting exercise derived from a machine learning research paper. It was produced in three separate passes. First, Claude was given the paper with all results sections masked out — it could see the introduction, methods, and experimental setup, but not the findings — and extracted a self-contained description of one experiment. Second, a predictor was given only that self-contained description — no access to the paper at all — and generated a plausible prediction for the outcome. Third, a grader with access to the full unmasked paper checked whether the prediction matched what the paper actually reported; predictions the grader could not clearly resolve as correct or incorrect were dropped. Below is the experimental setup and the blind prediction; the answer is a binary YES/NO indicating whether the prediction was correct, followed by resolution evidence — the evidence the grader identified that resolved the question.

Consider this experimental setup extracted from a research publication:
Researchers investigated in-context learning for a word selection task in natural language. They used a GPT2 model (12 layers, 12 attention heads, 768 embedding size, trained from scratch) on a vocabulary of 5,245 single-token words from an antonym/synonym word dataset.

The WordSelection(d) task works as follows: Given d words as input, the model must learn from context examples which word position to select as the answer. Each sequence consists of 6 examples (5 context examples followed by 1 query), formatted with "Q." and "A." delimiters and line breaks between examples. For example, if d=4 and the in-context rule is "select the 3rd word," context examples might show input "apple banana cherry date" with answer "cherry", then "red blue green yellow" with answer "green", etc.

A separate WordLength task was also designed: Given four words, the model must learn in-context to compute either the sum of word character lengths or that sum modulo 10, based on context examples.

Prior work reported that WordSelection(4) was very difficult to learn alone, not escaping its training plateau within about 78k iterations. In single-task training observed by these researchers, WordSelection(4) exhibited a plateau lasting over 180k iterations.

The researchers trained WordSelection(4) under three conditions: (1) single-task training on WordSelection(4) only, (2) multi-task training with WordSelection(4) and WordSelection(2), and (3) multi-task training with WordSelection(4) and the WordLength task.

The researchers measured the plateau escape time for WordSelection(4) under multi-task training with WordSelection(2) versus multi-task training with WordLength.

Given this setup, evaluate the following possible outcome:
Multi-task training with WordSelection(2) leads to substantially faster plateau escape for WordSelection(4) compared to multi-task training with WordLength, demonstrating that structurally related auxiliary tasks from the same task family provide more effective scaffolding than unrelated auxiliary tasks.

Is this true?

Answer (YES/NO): NO